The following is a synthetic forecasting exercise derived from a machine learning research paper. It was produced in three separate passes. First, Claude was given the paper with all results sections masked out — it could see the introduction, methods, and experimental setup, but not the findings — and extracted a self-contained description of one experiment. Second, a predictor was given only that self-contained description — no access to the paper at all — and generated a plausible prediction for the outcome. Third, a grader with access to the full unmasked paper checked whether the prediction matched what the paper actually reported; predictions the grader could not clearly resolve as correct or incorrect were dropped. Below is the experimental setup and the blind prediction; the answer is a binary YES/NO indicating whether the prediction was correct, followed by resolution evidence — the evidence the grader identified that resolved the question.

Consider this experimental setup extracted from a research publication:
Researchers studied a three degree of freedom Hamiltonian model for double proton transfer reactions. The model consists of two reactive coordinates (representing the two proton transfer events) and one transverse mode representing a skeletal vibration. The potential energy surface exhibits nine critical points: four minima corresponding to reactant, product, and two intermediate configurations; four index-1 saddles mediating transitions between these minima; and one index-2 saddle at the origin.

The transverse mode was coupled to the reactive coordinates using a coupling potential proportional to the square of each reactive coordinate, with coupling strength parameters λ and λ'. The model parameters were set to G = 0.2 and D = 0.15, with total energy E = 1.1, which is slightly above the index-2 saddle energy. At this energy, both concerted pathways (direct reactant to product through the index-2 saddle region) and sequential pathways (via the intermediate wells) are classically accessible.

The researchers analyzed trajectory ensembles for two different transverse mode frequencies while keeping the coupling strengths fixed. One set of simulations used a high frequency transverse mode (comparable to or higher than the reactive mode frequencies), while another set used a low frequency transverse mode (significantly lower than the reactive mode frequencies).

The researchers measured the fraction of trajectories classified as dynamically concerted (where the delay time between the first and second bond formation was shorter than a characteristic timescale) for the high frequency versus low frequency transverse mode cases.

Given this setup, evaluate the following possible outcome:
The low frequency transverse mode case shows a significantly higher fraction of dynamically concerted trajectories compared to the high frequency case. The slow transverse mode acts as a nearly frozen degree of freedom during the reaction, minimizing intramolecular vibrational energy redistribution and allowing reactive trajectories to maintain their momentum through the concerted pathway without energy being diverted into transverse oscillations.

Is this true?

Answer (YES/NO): NO